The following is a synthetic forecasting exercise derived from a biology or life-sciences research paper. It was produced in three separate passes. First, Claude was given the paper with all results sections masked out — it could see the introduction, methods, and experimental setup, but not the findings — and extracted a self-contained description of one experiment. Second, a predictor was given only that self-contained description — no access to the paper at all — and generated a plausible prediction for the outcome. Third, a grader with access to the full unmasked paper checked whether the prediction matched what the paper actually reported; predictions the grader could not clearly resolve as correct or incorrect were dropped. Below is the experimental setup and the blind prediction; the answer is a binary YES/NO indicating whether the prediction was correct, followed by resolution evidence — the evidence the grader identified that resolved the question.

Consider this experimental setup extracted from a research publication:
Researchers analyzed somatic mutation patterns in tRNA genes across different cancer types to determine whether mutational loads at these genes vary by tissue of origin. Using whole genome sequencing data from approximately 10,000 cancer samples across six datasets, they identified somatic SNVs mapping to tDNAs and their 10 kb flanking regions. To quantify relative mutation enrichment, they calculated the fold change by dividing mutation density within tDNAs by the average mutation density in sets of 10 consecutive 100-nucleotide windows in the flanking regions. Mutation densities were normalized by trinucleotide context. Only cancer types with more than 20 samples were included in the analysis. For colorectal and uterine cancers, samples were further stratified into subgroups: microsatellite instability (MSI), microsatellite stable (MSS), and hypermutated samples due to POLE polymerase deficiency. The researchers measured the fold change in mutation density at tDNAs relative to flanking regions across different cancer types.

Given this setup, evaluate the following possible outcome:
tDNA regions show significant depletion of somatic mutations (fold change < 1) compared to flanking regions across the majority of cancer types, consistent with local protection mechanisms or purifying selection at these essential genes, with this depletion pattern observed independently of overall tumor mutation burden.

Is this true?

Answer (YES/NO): NO